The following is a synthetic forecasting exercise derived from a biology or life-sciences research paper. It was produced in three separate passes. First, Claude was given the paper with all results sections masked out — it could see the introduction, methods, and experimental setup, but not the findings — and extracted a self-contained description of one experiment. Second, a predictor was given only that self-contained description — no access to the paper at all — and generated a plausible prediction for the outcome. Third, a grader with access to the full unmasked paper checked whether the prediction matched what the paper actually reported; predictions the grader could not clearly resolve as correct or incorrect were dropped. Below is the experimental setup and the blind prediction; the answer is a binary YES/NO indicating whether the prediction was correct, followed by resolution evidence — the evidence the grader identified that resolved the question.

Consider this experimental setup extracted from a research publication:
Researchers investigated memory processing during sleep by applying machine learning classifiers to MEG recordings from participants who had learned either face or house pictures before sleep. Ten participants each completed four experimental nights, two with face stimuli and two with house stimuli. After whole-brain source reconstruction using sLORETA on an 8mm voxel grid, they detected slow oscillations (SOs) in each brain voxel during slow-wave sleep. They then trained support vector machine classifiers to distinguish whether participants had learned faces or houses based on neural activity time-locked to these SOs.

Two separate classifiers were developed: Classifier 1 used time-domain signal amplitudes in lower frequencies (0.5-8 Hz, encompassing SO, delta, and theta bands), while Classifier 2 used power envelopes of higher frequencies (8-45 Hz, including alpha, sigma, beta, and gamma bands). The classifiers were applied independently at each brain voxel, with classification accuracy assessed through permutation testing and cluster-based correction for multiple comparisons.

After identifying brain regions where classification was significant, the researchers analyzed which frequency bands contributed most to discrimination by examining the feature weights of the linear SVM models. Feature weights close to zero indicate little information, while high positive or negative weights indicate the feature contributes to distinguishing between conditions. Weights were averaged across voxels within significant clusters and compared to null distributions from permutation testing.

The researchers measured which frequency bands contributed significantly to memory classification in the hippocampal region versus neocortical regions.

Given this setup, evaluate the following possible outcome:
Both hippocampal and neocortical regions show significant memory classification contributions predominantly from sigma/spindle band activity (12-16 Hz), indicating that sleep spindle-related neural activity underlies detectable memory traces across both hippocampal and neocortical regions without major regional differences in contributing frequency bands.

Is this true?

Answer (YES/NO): NO